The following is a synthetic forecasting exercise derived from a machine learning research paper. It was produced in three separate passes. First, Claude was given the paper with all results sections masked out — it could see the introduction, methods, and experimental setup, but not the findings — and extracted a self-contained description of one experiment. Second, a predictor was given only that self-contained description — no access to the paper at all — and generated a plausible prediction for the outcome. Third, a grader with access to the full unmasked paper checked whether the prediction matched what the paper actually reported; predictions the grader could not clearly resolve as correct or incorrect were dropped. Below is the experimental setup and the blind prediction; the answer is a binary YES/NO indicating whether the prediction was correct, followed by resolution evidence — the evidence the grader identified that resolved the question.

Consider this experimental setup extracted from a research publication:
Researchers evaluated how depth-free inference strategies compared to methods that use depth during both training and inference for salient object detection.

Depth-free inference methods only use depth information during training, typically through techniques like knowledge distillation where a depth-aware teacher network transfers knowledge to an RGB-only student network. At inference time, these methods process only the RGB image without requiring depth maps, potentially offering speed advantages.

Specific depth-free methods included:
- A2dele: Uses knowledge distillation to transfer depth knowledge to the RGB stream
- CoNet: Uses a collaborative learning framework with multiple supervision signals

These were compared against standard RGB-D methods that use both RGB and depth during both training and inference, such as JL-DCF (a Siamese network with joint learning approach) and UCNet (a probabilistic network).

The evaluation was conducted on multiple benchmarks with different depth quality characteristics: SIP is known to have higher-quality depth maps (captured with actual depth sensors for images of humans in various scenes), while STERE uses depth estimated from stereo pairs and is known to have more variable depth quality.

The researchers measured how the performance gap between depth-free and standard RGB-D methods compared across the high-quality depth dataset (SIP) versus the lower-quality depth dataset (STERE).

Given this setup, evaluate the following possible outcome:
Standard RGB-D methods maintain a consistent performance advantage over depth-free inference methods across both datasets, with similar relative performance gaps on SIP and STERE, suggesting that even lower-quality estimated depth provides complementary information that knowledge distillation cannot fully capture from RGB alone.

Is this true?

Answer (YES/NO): NO